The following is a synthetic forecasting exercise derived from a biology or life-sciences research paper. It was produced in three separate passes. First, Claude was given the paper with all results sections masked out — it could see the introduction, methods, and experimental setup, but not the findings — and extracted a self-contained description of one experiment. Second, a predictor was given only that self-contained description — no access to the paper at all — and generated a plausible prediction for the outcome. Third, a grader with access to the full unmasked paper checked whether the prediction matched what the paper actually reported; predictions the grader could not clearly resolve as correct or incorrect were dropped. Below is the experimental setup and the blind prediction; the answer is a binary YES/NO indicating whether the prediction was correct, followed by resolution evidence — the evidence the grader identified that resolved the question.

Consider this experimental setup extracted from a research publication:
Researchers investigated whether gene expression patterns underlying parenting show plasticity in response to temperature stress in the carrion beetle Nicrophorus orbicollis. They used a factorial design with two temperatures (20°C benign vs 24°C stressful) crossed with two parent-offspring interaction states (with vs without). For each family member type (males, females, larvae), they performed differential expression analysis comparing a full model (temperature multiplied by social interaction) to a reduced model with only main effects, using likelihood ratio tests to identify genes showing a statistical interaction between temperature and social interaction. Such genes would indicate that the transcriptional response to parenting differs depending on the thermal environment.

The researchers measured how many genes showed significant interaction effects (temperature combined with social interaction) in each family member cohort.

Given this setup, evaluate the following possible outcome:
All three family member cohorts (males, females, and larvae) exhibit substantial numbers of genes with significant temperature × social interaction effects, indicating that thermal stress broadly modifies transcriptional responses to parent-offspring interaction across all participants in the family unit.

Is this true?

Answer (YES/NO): NO